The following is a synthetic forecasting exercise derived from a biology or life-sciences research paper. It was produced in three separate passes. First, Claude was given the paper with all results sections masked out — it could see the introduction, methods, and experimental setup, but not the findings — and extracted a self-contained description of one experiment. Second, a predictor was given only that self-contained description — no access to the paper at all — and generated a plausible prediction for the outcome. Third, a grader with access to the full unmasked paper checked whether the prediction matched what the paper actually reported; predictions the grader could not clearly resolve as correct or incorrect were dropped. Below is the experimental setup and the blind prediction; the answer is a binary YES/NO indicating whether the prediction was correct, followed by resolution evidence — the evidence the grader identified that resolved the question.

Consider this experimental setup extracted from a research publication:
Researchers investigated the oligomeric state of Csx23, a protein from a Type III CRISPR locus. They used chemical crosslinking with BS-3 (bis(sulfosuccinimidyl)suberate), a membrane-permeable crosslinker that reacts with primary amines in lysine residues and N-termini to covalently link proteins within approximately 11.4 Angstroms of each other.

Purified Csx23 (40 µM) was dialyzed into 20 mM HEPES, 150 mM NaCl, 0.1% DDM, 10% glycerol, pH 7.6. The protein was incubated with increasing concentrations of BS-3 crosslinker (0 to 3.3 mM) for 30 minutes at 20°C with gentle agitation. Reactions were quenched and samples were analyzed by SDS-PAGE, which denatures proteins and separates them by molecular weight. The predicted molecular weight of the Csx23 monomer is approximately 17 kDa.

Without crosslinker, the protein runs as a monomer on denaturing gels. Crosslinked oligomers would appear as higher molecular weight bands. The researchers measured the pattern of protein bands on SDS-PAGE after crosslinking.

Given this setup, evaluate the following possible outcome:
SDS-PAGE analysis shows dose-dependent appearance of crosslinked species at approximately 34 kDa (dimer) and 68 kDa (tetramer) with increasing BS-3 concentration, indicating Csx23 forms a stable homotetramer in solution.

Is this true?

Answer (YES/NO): YES